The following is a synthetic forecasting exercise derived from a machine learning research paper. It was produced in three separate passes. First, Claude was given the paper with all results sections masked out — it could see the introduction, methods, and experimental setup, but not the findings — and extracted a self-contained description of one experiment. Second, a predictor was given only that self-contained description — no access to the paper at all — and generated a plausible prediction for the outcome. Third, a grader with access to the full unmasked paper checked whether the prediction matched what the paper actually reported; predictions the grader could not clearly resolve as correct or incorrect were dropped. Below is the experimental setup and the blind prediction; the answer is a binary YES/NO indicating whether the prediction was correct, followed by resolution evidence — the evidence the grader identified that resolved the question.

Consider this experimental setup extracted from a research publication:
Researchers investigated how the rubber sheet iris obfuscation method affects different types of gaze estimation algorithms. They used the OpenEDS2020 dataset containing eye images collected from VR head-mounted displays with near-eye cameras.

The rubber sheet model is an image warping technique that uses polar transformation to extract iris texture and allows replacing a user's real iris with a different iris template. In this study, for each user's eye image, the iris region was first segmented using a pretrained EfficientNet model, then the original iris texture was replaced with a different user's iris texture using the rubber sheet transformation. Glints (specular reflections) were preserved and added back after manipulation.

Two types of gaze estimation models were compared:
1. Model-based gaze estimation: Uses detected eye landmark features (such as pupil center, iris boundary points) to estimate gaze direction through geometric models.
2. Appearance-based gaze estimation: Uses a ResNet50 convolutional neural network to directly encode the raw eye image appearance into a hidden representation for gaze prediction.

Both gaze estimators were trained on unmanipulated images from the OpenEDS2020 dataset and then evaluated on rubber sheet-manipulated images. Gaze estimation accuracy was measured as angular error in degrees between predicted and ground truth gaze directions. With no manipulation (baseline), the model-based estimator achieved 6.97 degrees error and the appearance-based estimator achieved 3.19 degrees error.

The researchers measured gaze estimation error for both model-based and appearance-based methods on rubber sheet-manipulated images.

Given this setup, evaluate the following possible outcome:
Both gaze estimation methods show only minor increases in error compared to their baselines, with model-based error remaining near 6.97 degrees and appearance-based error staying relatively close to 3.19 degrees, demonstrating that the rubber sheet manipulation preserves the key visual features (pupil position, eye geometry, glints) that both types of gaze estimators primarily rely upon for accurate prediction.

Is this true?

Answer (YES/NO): NO